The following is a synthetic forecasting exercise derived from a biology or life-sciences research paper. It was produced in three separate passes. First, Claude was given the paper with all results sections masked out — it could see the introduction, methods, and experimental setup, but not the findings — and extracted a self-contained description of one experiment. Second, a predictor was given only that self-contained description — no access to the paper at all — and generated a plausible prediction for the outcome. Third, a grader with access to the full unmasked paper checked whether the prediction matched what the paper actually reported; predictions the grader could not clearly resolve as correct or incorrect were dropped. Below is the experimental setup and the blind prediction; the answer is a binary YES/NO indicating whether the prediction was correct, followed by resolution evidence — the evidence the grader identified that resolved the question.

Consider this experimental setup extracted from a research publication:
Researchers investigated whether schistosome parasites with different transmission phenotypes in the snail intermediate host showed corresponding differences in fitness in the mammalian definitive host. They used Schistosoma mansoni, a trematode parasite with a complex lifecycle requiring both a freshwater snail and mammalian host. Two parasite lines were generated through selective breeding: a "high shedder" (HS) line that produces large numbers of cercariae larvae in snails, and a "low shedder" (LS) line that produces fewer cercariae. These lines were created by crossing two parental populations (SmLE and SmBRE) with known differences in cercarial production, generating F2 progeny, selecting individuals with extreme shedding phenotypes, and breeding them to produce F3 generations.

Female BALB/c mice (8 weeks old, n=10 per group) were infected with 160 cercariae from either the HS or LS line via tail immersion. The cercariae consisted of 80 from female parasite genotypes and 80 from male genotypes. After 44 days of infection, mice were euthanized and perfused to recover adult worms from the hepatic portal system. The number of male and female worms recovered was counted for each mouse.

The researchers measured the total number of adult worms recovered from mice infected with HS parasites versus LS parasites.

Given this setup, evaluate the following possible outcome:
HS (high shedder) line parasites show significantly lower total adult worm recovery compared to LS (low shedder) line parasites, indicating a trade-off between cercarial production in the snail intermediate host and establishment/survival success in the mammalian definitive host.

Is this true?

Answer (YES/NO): NO